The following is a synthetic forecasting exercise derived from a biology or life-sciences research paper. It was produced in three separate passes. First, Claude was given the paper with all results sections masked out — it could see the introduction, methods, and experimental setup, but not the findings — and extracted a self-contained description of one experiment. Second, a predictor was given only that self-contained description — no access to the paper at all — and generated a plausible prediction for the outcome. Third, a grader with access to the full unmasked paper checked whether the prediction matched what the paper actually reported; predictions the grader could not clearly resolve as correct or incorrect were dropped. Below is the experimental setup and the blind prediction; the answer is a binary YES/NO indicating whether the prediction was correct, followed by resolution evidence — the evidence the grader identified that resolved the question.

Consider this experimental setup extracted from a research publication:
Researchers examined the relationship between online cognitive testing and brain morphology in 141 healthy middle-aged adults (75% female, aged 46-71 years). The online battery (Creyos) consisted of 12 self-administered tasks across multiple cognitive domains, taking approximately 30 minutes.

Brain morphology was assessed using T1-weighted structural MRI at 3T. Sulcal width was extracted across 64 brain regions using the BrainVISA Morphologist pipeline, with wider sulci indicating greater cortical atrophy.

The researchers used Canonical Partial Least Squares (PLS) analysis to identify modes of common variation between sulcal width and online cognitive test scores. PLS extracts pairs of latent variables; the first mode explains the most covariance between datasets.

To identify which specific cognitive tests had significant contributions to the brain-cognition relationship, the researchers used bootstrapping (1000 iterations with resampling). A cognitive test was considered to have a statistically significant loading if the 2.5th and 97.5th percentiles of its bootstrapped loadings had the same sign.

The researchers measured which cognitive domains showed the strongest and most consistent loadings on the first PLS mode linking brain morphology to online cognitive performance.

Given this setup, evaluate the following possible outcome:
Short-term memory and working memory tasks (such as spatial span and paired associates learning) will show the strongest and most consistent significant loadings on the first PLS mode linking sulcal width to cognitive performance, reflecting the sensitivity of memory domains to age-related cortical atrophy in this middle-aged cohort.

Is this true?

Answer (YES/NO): NO